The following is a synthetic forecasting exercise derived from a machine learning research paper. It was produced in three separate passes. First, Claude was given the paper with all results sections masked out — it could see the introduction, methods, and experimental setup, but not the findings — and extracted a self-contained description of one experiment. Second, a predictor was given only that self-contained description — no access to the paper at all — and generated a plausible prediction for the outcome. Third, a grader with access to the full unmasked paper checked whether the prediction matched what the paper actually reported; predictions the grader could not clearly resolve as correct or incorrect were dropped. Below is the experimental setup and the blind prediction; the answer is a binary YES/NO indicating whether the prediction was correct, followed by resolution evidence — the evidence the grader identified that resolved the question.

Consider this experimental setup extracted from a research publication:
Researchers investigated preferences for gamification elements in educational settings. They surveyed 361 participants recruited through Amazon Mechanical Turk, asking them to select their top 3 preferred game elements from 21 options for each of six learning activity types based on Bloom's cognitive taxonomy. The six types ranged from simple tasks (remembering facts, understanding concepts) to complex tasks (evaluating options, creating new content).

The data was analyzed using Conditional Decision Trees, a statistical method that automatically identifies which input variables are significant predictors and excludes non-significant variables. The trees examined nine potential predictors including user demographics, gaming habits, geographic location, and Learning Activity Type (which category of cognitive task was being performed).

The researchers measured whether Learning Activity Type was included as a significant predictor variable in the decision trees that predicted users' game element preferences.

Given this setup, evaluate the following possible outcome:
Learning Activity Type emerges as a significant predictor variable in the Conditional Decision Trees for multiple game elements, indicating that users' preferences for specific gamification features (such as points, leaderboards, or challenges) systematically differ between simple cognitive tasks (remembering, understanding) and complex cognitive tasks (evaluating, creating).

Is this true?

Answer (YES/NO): YES